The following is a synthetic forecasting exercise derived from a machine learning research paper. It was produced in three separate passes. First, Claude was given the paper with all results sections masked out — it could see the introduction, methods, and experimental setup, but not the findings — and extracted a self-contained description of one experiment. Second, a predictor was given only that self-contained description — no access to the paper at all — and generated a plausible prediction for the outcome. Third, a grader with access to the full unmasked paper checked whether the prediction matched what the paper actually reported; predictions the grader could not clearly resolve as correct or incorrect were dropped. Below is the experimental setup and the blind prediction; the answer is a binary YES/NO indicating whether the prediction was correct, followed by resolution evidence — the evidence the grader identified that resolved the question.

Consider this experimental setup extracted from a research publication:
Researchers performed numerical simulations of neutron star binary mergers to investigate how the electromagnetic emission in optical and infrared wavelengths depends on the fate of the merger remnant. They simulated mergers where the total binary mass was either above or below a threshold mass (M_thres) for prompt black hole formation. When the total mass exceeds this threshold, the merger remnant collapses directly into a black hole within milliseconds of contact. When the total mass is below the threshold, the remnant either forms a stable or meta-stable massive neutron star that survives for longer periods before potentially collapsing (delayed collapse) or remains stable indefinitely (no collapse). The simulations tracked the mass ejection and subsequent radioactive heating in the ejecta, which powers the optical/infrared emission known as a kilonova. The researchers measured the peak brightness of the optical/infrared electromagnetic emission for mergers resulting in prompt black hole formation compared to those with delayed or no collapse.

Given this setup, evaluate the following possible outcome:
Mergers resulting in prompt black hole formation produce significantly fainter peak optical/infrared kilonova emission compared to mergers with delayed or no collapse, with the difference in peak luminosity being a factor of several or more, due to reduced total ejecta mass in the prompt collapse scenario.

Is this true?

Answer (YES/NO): YES